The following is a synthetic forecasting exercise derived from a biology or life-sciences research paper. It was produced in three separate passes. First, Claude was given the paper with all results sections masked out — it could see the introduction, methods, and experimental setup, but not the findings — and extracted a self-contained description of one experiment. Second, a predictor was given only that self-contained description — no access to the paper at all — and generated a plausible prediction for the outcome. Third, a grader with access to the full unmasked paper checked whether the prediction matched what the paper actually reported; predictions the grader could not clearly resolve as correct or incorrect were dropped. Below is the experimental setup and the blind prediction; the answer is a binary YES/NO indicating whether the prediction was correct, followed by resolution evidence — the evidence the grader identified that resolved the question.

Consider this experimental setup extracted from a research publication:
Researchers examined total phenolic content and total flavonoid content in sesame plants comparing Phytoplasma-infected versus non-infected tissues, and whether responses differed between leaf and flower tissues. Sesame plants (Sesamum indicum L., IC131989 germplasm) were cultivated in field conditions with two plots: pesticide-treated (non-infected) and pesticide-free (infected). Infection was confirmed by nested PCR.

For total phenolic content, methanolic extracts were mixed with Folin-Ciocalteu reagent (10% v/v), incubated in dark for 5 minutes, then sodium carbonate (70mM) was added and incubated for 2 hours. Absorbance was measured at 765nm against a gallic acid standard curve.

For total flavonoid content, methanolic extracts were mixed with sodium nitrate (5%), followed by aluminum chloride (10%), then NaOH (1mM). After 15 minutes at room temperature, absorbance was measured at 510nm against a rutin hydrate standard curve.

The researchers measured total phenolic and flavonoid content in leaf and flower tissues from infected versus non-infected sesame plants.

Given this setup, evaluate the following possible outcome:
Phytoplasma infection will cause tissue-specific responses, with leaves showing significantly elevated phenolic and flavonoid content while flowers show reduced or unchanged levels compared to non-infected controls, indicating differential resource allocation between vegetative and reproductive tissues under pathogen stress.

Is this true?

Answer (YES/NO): NO